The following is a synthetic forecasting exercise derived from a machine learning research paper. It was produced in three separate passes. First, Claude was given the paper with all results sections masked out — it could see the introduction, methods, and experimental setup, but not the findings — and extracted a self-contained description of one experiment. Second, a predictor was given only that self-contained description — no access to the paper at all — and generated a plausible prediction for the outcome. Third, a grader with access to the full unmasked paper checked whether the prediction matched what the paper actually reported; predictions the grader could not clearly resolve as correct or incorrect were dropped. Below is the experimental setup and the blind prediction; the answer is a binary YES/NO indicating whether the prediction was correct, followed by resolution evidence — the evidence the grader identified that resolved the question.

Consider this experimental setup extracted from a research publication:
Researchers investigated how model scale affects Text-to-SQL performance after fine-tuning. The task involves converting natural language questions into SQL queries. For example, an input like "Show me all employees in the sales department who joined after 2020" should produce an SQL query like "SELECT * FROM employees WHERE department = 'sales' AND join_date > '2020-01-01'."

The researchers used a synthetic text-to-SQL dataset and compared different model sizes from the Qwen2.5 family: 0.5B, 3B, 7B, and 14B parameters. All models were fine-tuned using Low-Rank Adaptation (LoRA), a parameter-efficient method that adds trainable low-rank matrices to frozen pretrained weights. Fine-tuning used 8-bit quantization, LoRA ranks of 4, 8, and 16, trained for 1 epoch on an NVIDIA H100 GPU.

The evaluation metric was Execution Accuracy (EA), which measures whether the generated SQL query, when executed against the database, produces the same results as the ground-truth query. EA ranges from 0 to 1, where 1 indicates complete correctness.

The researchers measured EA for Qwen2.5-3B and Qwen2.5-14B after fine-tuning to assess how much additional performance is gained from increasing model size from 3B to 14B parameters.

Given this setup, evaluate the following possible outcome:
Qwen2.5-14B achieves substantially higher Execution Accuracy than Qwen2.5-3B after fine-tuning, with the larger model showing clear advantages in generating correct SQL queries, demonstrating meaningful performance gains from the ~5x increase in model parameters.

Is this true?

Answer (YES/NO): NO